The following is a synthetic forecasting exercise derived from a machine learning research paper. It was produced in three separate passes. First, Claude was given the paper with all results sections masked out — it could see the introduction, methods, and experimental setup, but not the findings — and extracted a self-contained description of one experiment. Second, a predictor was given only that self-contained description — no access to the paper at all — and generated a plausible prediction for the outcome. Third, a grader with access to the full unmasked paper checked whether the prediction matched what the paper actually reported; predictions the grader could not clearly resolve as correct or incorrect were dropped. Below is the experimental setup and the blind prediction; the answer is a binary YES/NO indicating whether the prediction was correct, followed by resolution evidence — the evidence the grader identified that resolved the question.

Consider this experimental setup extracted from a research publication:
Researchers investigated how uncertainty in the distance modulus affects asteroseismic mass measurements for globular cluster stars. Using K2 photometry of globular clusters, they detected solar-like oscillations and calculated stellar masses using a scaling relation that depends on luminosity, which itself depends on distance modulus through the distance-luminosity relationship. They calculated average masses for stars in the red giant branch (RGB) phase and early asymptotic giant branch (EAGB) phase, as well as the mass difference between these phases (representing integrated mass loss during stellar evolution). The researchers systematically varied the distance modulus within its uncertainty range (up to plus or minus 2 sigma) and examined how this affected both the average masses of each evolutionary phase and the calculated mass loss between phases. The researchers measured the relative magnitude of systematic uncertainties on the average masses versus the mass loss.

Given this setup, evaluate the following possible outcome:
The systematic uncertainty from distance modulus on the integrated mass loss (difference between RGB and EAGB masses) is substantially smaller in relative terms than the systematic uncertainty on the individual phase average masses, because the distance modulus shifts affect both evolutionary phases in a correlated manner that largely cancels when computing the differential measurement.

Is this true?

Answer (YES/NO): YES